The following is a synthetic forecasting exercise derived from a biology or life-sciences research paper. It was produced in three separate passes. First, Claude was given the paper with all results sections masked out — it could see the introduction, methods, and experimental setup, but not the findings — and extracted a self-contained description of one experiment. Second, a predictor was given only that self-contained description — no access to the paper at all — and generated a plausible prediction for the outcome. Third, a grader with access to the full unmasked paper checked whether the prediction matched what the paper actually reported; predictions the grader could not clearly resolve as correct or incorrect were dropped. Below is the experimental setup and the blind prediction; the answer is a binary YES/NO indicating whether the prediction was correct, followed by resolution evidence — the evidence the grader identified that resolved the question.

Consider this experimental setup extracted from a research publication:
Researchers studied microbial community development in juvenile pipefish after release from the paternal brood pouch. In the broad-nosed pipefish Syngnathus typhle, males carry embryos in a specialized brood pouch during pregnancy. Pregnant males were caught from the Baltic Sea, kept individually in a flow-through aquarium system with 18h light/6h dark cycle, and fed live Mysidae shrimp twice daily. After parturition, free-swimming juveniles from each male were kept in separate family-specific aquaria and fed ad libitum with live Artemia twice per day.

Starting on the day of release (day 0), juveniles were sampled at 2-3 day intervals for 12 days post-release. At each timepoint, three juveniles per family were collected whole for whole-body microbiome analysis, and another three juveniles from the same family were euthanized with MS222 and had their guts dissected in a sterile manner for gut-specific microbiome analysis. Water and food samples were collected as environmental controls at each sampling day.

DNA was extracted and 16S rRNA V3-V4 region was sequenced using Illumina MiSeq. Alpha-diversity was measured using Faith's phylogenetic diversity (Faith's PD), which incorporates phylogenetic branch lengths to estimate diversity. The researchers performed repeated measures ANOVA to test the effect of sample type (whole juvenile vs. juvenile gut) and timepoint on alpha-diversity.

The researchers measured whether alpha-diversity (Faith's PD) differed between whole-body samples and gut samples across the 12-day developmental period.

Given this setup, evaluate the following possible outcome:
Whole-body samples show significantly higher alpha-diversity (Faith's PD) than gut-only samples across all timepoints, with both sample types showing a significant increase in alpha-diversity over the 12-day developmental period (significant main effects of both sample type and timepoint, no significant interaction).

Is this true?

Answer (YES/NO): NO